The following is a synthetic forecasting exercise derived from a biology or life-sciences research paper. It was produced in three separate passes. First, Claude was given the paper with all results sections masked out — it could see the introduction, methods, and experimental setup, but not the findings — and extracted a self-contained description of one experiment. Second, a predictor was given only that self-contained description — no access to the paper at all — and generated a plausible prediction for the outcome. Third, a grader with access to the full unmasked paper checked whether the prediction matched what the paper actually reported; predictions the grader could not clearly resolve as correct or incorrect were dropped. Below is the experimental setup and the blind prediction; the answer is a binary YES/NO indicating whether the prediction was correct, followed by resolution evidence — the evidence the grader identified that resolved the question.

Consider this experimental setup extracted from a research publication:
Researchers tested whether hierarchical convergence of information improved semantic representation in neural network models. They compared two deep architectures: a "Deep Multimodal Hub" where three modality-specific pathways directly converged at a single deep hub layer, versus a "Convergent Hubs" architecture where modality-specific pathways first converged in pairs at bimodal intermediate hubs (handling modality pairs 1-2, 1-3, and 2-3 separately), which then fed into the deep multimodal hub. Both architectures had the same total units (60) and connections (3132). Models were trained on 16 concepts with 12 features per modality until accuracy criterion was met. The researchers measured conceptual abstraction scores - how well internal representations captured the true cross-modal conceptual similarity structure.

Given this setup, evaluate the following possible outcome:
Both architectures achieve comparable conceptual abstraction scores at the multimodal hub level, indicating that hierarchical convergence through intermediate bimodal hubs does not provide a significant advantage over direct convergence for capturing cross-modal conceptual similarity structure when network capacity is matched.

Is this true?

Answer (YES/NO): NO